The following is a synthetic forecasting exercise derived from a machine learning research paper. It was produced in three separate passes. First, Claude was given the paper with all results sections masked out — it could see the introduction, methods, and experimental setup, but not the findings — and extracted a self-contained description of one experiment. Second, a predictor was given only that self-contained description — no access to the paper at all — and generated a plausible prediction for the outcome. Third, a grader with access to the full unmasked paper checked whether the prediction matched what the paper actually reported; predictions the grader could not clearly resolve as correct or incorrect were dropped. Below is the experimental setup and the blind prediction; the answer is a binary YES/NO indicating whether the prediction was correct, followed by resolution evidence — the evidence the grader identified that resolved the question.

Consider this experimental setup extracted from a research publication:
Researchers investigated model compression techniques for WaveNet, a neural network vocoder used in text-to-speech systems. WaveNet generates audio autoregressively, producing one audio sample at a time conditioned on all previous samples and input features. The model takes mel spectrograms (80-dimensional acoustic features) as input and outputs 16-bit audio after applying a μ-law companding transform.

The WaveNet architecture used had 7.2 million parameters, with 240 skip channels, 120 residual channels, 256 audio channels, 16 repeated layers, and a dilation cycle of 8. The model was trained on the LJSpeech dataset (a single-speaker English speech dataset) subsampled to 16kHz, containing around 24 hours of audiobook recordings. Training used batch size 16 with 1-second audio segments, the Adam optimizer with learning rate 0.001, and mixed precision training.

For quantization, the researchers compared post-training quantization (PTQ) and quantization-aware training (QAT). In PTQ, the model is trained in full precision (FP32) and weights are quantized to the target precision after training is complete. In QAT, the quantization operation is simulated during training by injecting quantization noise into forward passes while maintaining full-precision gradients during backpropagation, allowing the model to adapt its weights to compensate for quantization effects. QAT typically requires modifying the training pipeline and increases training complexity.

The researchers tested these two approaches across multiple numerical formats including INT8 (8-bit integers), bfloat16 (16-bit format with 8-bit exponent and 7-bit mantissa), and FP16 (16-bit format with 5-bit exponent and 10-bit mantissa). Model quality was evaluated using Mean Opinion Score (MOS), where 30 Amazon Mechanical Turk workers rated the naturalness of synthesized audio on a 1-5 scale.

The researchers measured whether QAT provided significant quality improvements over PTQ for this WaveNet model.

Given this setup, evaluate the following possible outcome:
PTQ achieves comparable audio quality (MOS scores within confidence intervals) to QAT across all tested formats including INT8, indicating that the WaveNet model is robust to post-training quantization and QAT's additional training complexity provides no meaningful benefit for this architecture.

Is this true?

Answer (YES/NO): NO